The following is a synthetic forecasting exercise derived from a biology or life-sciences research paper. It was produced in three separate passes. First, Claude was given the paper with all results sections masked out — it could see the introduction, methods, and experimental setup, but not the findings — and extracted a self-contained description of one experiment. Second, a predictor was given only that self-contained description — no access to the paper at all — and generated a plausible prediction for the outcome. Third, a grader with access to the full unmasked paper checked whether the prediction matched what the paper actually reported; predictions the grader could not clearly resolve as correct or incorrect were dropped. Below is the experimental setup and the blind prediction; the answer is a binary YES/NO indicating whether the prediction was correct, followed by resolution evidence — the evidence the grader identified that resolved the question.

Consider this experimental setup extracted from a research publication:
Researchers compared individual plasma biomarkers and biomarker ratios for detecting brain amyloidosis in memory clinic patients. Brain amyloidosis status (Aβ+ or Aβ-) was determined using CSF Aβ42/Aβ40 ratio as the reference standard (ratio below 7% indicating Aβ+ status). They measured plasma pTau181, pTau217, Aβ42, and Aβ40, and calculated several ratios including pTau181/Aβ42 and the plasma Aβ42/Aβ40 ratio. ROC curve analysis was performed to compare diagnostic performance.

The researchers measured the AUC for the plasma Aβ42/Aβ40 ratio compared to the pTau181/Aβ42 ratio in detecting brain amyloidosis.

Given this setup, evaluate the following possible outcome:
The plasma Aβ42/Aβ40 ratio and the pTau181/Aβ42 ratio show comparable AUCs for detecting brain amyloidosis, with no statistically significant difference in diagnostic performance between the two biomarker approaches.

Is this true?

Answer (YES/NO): NO